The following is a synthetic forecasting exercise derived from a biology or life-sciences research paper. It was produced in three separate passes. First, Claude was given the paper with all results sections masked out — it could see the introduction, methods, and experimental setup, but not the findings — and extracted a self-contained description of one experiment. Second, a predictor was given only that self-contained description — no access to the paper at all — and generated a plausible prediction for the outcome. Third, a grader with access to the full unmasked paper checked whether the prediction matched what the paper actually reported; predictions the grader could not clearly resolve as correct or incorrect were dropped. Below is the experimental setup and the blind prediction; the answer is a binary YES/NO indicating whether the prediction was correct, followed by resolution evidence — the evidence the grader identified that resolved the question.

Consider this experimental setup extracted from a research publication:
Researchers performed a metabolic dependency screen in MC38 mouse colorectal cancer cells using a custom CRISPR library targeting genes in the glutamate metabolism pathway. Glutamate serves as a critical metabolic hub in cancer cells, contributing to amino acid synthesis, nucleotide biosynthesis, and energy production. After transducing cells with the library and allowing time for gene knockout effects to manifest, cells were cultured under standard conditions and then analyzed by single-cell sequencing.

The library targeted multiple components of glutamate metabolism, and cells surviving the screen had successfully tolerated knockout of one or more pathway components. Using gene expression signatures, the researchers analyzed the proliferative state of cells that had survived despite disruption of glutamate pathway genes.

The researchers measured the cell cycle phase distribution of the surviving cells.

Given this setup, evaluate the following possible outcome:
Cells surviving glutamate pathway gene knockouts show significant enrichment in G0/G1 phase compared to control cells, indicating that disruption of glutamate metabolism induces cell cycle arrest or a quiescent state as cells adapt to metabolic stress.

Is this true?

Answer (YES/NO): NO